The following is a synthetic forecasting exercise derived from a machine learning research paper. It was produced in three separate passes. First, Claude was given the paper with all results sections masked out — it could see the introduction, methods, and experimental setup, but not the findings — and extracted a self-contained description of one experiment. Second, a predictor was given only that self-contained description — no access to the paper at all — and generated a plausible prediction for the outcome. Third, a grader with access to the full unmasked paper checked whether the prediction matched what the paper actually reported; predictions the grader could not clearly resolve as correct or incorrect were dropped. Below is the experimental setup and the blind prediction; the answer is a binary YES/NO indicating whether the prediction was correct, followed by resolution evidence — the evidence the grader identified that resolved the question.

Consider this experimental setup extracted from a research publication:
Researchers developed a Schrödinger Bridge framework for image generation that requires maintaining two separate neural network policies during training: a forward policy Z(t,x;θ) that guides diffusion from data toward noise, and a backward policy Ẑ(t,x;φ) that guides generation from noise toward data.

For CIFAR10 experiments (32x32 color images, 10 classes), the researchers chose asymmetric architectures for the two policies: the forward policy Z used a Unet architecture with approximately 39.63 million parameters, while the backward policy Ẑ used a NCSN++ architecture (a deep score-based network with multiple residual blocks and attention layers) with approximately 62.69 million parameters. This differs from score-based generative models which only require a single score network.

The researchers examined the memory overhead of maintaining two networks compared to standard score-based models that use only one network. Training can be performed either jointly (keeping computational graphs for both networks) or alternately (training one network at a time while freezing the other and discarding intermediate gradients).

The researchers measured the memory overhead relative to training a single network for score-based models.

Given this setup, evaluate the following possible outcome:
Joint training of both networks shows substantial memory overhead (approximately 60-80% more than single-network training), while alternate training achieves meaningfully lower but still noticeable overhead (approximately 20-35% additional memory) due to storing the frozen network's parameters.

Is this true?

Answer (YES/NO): NO